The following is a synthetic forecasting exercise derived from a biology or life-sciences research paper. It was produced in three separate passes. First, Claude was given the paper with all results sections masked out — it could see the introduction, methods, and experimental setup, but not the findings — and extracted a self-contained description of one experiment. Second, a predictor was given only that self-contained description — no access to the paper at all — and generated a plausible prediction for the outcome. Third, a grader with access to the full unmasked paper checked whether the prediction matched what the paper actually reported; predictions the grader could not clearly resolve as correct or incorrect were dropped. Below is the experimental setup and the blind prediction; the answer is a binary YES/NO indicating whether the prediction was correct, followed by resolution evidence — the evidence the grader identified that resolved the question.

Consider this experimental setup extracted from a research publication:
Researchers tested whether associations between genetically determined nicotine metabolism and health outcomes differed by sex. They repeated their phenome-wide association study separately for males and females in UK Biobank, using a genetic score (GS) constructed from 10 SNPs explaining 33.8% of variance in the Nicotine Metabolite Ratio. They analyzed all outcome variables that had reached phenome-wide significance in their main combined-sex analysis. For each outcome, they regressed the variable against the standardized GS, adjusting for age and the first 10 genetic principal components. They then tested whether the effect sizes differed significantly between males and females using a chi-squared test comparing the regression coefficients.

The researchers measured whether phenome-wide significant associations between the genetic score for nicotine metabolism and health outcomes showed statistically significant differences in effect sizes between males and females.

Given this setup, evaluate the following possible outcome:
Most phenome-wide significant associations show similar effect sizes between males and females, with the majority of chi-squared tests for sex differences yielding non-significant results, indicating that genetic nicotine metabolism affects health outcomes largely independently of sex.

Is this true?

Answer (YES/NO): YES